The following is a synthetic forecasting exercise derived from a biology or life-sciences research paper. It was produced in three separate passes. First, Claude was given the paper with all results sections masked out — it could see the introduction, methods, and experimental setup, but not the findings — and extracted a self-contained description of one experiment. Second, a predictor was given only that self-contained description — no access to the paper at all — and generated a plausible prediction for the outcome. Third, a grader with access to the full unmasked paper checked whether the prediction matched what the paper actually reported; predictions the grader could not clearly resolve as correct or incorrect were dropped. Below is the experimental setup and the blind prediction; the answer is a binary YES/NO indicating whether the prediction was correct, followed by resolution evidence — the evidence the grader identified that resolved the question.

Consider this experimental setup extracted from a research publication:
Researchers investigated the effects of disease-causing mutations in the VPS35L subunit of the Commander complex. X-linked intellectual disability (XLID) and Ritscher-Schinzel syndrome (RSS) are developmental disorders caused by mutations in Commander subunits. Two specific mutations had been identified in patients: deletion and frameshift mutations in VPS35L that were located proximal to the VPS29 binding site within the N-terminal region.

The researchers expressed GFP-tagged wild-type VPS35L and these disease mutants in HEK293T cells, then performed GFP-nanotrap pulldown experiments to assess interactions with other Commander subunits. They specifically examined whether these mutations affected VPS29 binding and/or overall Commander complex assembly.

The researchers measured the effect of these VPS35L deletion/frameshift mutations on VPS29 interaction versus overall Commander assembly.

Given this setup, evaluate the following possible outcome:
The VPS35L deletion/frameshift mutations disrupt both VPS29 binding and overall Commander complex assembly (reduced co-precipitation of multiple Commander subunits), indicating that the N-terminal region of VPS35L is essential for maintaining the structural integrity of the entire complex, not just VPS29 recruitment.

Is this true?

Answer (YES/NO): NO